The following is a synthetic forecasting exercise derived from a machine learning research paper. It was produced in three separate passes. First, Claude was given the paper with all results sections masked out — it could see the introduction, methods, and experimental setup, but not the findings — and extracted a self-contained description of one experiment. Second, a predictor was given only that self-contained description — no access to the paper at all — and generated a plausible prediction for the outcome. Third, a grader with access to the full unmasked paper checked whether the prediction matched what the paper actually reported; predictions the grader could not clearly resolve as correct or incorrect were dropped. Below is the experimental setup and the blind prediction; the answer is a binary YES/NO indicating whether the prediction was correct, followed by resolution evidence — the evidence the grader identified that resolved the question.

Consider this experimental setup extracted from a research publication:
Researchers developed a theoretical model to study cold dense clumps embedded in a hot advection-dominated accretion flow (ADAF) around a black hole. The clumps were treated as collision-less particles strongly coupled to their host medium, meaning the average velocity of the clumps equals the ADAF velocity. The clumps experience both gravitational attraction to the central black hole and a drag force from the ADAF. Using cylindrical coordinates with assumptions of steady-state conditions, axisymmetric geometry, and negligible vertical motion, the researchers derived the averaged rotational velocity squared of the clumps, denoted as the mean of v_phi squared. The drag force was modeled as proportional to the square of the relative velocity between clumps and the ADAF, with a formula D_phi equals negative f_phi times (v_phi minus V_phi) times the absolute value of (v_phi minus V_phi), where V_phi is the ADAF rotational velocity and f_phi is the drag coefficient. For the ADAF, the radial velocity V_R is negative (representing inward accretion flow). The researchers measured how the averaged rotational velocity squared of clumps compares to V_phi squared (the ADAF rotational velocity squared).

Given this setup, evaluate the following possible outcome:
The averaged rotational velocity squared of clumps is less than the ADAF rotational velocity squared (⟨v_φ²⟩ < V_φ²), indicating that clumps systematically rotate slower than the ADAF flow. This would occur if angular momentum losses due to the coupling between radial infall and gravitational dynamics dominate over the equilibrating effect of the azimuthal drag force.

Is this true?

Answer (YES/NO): YES